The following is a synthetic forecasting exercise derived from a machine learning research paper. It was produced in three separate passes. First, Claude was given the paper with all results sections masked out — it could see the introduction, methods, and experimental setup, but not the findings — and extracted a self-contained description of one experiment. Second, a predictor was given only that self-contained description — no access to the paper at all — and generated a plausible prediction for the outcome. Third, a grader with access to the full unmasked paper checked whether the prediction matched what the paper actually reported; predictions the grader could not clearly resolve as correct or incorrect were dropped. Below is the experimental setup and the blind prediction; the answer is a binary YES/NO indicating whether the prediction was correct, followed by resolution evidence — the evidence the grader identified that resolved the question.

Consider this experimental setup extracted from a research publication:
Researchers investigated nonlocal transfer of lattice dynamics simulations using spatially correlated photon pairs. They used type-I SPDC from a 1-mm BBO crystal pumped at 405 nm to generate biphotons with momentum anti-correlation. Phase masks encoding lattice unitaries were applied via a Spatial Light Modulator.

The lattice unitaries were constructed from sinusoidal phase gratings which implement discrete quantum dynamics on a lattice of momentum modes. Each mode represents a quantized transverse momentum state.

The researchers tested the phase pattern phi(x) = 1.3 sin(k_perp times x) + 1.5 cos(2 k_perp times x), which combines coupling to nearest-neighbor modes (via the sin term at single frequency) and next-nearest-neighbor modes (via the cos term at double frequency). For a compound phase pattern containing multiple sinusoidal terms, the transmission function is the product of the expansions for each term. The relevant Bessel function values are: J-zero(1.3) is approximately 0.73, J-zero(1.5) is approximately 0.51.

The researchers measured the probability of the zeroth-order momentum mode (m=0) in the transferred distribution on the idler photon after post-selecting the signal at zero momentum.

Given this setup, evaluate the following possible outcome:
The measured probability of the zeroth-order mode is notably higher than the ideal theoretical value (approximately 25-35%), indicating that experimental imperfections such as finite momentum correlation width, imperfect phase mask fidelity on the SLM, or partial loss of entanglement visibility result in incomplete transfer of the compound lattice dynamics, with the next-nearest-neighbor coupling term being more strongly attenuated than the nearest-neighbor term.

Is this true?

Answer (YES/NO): NO